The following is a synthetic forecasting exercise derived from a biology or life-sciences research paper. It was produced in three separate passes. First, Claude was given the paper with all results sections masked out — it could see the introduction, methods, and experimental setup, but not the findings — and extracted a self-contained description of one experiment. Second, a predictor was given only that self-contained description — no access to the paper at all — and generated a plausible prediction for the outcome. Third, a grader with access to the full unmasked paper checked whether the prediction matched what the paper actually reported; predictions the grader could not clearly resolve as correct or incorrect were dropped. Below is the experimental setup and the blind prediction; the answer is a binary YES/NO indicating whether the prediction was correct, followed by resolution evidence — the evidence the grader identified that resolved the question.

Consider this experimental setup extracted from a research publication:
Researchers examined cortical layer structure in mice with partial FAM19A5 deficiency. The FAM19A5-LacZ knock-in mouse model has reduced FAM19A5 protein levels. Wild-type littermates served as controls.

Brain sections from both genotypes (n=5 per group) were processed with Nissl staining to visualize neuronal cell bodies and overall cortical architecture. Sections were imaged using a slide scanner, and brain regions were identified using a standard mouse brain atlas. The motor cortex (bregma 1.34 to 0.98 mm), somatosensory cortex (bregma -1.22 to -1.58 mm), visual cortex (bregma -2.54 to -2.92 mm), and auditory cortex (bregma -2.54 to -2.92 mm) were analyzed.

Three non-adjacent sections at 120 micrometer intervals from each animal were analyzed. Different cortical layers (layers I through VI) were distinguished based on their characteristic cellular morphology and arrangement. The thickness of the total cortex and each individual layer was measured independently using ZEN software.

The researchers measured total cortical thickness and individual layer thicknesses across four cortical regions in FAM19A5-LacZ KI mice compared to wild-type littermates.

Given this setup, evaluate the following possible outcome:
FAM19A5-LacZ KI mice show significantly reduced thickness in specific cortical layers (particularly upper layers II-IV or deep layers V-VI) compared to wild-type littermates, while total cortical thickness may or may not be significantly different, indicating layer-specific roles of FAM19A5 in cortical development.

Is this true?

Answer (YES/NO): NO